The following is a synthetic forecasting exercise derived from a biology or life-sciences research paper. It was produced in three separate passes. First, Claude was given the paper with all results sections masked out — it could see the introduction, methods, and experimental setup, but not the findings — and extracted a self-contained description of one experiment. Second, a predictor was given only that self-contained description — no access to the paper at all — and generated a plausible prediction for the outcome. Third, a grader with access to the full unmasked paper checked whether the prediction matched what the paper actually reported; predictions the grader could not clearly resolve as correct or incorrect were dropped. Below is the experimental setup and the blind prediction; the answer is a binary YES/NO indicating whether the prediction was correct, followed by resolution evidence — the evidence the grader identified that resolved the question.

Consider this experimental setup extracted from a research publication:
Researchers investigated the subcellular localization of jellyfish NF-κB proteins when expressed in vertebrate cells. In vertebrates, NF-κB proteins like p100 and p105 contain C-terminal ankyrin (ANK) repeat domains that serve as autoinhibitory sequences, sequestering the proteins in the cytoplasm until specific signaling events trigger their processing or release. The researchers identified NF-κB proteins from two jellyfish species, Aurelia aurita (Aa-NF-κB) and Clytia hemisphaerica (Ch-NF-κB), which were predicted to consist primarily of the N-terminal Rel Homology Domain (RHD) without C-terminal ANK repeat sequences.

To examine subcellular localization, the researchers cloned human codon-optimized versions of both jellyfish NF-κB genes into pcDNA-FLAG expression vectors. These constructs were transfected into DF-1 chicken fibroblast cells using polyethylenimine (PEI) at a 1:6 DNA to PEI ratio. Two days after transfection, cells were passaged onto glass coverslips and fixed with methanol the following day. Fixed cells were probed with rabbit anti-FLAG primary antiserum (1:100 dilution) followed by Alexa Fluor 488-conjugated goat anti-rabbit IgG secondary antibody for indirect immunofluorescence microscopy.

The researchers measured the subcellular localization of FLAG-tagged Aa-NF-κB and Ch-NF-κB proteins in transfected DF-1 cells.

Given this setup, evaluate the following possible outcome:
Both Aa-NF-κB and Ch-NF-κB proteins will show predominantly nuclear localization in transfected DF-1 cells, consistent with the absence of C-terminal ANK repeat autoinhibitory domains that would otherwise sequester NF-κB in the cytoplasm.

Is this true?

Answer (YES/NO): YES